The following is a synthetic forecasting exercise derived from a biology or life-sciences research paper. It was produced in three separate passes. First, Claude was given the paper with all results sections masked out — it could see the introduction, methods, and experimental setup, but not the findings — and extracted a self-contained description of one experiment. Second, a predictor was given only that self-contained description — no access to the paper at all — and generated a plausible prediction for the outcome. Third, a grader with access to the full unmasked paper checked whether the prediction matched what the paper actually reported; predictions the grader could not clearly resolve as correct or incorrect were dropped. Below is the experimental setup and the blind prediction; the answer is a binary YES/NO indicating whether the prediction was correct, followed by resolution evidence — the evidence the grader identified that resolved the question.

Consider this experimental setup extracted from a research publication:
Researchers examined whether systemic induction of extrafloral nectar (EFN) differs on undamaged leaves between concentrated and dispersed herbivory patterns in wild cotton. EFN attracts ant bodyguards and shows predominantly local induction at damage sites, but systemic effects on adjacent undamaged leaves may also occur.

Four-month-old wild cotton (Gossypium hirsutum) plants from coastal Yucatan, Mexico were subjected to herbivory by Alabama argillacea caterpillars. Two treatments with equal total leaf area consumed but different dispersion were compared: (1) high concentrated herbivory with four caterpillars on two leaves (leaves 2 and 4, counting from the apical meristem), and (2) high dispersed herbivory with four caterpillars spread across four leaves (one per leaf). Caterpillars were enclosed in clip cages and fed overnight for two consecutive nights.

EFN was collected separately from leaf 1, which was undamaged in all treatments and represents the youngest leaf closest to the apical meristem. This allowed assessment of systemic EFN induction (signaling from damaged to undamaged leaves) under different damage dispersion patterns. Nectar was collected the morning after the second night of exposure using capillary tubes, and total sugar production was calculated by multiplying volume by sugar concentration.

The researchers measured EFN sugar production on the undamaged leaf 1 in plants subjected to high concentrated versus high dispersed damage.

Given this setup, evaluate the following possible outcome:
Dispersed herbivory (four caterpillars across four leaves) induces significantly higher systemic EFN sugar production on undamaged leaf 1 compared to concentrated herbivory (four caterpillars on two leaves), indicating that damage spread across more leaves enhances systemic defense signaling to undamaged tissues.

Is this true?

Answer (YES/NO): NO